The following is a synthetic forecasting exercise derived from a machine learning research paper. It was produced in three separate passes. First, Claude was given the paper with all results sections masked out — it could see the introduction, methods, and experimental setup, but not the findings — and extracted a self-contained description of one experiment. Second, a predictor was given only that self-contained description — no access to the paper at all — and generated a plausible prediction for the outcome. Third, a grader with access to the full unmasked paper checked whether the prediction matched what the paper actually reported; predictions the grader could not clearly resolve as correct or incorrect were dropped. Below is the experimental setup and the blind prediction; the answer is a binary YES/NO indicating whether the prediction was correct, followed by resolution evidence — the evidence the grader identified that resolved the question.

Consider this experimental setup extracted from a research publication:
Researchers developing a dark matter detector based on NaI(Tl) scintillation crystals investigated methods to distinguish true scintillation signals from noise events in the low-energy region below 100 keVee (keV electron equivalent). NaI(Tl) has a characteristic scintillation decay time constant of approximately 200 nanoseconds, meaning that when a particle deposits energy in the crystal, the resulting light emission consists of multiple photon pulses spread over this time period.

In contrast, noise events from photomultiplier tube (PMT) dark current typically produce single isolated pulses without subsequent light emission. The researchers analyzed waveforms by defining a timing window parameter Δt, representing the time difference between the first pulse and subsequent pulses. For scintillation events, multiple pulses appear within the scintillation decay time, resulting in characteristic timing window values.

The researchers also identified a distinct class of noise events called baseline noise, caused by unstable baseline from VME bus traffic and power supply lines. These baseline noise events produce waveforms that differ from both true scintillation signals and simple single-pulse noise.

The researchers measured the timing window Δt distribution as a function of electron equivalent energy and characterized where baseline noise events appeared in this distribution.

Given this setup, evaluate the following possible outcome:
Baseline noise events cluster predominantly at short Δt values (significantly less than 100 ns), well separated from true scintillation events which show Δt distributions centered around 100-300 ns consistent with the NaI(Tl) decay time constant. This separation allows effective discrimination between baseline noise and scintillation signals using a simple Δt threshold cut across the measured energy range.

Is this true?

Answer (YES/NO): NO